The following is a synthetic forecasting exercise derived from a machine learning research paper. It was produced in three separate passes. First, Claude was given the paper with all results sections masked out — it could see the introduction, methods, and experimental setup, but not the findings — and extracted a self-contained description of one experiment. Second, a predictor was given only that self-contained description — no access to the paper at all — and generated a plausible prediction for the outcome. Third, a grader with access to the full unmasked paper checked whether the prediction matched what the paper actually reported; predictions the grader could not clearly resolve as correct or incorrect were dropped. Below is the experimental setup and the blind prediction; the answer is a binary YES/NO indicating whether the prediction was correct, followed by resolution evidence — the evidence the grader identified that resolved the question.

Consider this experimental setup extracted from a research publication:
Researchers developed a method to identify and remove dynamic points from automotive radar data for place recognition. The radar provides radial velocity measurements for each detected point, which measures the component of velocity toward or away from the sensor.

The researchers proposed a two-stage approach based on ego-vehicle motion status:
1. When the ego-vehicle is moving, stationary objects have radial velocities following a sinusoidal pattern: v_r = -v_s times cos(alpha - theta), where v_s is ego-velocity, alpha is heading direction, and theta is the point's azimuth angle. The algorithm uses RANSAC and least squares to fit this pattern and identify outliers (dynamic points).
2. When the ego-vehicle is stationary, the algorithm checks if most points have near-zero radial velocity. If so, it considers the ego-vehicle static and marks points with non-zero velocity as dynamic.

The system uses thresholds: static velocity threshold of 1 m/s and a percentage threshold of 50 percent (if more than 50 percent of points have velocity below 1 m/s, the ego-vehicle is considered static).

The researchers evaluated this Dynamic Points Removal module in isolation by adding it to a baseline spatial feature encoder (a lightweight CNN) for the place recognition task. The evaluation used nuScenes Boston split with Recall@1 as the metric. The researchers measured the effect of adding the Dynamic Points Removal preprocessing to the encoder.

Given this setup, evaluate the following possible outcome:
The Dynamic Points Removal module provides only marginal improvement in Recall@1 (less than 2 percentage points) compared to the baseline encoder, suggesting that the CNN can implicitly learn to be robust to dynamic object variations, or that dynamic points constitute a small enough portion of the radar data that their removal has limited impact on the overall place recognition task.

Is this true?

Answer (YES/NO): NO